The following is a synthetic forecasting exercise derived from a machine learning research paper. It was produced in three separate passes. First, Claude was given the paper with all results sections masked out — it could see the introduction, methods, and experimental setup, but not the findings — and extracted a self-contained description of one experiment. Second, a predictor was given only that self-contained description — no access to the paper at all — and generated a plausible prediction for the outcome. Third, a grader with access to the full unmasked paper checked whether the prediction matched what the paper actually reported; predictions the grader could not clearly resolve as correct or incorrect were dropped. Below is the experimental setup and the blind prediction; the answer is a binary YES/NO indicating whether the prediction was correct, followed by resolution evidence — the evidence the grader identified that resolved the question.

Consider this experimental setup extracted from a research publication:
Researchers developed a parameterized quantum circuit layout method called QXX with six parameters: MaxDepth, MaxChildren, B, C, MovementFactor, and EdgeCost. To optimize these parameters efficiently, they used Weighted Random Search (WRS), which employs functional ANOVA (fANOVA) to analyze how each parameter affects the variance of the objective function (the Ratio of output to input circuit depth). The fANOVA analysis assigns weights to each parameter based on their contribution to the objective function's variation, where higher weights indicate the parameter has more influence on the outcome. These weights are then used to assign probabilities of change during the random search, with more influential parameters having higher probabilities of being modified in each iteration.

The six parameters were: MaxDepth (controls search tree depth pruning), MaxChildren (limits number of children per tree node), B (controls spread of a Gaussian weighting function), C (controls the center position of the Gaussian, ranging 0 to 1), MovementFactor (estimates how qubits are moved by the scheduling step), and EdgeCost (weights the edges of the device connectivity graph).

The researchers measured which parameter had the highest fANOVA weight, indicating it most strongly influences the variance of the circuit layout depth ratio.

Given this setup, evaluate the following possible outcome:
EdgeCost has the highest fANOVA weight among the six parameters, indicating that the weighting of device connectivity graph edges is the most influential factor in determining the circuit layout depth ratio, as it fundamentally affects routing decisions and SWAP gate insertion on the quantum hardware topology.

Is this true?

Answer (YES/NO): NO